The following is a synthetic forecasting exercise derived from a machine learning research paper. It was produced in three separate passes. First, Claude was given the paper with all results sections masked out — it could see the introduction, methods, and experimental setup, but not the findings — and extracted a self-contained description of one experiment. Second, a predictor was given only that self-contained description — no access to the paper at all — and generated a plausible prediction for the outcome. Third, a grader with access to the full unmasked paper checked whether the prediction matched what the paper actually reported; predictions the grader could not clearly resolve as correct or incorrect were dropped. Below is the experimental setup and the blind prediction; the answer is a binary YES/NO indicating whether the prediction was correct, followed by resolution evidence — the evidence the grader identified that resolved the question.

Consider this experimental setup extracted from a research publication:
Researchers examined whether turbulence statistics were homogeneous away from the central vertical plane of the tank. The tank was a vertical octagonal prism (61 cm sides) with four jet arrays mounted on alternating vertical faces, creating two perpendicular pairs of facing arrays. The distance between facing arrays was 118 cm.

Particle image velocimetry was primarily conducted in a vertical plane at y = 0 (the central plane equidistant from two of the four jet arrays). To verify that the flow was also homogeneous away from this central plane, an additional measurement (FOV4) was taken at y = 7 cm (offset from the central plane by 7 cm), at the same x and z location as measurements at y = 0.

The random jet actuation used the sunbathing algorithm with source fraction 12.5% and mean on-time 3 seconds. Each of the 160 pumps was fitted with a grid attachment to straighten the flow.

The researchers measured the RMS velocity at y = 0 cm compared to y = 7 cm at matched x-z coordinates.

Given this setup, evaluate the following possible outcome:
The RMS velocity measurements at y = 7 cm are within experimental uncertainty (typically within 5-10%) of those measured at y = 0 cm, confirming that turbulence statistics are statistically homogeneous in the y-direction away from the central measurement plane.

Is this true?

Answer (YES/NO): YES